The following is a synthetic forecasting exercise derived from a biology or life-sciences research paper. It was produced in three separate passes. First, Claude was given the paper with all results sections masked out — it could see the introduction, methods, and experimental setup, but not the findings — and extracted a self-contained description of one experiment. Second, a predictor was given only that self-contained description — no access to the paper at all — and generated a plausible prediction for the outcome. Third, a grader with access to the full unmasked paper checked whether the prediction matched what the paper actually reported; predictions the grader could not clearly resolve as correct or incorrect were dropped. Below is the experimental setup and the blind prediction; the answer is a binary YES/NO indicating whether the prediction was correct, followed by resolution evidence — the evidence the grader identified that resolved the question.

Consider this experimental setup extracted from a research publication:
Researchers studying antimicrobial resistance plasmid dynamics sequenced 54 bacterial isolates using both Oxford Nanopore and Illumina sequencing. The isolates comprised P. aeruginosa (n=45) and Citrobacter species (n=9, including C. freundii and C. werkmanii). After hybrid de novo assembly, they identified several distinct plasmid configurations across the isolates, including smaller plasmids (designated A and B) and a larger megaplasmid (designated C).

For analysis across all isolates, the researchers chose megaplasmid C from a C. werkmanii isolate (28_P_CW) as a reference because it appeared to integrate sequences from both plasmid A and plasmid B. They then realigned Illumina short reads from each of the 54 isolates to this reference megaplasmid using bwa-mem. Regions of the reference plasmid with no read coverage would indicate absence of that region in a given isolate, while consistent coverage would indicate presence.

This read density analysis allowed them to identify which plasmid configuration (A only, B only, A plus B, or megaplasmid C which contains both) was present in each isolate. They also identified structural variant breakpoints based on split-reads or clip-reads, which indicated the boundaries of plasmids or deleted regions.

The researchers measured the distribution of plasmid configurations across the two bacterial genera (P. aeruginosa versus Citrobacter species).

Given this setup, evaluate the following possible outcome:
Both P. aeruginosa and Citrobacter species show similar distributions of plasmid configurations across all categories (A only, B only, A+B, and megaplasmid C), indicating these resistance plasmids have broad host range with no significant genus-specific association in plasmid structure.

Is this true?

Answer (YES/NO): NO